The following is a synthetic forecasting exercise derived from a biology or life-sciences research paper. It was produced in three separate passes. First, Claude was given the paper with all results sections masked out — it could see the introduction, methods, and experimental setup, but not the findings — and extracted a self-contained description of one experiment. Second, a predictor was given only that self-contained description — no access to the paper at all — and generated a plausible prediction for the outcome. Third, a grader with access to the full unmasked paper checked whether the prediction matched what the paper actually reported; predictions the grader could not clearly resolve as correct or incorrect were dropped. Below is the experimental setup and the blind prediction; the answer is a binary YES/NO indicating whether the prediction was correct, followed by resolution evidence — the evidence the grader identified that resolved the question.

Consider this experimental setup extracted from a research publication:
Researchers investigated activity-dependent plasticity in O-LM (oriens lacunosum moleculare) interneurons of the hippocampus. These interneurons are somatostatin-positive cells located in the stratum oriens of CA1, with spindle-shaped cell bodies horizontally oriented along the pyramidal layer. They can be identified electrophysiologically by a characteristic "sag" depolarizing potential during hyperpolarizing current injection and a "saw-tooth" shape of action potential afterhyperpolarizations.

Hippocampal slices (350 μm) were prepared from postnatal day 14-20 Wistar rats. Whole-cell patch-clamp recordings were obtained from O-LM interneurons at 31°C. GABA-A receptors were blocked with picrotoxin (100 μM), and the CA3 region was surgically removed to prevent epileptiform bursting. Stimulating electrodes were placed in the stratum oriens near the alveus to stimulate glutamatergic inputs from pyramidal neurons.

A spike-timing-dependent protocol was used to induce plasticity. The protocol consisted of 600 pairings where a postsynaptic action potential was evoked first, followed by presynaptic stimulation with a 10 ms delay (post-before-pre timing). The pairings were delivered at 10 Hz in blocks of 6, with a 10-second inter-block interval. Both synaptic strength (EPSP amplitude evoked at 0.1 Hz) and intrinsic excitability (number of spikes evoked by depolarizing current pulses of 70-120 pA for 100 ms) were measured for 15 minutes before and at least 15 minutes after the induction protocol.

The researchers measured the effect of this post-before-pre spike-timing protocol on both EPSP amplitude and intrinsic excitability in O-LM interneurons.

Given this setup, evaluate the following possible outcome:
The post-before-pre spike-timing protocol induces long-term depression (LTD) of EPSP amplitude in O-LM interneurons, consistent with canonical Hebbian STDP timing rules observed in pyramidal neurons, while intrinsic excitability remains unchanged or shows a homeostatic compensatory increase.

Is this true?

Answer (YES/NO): NO